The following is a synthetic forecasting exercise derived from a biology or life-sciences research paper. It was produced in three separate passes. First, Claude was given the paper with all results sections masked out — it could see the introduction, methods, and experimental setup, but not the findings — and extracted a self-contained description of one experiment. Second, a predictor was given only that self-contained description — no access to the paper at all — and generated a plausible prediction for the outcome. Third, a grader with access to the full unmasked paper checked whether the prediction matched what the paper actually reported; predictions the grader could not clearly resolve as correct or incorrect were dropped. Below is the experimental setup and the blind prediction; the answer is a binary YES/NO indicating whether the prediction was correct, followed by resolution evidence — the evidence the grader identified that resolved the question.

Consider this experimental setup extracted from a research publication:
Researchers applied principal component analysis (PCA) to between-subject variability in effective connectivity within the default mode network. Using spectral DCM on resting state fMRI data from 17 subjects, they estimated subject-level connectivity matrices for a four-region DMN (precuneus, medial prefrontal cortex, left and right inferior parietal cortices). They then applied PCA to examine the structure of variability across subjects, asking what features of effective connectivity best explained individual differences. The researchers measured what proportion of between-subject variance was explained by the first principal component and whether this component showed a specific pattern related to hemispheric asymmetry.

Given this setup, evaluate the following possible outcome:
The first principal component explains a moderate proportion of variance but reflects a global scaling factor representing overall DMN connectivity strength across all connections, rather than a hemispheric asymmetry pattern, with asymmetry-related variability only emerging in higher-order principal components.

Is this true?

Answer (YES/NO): NO